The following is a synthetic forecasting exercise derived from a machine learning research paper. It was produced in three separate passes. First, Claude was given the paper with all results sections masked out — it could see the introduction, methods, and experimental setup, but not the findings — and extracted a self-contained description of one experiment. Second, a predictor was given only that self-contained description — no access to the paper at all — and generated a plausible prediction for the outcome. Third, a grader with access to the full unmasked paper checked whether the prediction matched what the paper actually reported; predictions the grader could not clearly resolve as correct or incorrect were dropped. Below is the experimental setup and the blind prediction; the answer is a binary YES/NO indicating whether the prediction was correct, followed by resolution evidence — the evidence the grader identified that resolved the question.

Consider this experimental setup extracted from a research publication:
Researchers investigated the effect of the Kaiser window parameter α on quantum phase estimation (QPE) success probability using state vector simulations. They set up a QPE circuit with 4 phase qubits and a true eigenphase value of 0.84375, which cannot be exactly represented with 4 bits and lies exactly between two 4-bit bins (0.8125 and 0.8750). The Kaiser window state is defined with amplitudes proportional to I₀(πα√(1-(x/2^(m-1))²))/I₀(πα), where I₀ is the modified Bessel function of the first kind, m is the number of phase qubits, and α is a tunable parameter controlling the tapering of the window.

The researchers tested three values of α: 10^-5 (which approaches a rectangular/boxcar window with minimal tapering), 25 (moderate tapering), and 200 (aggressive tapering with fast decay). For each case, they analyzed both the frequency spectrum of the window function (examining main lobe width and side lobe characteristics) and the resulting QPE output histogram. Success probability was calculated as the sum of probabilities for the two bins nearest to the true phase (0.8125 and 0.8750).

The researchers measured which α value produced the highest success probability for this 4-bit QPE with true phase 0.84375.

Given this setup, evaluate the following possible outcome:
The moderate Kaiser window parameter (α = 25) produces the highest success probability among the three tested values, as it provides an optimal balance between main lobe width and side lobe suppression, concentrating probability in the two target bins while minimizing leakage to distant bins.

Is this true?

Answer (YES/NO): YES